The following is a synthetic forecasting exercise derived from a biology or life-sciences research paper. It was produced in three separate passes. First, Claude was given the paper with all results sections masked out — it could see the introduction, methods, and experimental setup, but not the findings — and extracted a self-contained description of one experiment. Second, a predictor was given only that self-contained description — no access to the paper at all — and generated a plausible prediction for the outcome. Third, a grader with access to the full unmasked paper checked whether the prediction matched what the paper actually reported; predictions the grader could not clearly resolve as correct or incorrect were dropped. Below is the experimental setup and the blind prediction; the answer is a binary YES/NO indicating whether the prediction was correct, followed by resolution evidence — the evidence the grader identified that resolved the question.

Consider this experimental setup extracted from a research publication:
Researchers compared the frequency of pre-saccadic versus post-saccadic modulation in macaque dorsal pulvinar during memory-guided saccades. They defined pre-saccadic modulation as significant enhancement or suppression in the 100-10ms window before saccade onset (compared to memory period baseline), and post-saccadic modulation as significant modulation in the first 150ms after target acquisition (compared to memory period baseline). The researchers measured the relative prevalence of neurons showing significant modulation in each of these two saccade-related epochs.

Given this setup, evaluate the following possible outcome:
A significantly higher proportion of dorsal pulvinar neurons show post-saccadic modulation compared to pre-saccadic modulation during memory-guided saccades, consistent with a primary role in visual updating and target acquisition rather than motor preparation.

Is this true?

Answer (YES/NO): YES